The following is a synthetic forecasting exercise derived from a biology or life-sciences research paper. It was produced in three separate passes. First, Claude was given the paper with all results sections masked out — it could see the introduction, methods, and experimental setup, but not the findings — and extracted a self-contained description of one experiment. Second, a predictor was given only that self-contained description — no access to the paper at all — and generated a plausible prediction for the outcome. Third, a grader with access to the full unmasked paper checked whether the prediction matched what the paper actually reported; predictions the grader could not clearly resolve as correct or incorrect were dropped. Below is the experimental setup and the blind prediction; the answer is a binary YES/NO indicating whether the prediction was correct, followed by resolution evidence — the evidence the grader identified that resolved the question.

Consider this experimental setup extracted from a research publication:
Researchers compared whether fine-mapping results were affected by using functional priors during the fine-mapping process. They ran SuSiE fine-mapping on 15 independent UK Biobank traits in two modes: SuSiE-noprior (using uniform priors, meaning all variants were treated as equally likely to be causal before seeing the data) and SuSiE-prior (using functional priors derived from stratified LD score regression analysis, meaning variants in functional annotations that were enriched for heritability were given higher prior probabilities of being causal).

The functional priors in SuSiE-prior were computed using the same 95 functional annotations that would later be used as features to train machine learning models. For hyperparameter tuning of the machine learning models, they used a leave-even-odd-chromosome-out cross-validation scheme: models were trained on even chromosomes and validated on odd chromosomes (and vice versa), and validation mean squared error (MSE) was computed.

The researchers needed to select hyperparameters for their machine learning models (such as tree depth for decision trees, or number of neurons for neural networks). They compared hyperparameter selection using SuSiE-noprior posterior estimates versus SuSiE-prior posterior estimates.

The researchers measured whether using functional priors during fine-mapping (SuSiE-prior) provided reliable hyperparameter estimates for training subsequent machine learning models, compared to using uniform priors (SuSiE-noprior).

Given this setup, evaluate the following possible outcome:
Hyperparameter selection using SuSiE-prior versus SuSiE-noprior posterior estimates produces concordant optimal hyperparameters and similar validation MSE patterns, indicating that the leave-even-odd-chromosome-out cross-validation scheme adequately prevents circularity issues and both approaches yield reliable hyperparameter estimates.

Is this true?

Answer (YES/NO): NO